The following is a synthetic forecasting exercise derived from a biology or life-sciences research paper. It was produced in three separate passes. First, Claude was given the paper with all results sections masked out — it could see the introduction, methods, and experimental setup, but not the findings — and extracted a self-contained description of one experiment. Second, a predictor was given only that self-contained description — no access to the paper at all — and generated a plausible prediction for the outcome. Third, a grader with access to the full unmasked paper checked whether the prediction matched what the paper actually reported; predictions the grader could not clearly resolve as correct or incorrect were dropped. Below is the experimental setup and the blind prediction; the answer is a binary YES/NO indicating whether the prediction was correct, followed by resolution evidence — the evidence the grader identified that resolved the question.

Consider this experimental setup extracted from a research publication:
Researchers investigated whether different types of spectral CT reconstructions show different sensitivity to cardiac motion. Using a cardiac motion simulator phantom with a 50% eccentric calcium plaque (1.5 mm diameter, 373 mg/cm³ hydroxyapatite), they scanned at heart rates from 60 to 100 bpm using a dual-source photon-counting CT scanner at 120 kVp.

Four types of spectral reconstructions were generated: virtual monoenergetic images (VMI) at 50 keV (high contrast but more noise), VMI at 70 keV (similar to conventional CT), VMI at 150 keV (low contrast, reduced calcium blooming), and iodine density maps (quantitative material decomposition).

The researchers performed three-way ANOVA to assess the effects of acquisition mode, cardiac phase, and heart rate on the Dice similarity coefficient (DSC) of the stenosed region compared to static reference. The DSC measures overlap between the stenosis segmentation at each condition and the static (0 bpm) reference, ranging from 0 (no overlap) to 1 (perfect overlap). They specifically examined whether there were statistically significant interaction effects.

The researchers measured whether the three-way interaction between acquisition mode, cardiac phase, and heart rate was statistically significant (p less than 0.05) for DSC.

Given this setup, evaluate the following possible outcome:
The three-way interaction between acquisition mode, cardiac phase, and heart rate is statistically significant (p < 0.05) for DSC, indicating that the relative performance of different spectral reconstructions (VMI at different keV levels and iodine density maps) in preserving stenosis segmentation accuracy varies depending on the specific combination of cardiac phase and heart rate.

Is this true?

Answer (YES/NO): YES